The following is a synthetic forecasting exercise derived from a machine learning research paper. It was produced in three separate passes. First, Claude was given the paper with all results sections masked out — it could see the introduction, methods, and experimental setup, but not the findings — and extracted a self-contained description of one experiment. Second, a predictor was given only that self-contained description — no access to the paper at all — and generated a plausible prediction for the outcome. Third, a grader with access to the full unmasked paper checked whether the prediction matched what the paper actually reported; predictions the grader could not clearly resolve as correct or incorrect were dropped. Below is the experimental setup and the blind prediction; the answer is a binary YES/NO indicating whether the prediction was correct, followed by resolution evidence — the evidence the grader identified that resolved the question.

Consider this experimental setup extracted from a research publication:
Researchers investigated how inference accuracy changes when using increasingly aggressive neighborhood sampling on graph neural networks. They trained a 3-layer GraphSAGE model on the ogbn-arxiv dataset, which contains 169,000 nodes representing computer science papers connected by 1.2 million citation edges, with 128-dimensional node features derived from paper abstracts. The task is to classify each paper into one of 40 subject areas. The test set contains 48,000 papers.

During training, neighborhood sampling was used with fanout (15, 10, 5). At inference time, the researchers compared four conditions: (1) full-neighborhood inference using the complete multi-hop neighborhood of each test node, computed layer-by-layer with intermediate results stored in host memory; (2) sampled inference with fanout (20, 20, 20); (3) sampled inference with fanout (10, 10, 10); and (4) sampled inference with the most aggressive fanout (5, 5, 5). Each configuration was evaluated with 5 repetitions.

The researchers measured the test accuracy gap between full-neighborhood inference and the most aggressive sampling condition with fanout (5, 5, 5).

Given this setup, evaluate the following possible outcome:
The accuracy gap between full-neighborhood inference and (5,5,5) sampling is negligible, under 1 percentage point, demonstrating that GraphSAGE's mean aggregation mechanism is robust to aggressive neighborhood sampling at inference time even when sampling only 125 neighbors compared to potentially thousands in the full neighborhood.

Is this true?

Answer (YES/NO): NO